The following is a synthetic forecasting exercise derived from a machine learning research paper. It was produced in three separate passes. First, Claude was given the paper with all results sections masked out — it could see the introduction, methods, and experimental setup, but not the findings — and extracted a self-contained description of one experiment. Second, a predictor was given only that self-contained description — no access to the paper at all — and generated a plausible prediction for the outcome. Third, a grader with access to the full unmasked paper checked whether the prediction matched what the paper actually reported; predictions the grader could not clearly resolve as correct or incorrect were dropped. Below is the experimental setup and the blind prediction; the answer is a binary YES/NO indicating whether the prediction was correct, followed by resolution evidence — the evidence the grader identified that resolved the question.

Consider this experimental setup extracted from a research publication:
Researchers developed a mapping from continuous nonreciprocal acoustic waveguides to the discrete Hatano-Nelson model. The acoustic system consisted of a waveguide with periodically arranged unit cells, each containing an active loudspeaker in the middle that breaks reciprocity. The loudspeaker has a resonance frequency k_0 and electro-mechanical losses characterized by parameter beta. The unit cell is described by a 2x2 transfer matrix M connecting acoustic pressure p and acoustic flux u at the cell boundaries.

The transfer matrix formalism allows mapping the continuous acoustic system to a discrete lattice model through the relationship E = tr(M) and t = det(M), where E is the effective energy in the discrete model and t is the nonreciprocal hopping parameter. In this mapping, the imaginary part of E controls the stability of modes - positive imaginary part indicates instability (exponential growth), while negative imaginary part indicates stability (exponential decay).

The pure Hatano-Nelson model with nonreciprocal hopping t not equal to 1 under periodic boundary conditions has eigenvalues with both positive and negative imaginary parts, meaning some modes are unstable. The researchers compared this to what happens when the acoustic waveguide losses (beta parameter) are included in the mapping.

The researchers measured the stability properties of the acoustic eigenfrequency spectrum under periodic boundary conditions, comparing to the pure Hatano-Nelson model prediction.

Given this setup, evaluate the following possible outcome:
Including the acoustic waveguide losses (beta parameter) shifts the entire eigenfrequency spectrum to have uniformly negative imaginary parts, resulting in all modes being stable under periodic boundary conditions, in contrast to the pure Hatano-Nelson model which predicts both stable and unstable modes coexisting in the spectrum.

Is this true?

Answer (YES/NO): YES